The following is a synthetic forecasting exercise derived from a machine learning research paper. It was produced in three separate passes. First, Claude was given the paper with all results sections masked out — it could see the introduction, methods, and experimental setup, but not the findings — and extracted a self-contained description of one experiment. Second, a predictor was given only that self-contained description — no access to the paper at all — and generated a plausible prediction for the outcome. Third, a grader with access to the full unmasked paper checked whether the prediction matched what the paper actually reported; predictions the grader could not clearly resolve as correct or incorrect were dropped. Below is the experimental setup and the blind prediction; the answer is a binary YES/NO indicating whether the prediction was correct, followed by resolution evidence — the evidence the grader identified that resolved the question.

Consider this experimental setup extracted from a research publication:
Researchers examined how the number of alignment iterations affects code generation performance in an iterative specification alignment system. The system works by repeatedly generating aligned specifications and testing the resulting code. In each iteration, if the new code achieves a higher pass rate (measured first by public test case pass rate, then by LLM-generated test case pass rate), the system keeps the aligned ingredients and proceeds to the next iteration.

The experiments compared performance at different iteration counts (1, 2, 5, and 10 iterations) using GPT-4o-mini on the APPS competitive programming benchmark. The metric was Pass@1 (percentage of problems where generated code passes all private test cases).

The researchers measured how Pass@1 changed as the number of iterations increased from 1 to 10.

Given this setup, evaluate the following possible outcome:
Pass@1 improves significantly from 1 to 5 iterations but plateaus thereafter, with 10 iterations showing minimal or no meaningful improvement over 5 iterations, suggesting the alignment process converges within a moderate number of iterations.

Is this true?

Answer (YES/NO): NO